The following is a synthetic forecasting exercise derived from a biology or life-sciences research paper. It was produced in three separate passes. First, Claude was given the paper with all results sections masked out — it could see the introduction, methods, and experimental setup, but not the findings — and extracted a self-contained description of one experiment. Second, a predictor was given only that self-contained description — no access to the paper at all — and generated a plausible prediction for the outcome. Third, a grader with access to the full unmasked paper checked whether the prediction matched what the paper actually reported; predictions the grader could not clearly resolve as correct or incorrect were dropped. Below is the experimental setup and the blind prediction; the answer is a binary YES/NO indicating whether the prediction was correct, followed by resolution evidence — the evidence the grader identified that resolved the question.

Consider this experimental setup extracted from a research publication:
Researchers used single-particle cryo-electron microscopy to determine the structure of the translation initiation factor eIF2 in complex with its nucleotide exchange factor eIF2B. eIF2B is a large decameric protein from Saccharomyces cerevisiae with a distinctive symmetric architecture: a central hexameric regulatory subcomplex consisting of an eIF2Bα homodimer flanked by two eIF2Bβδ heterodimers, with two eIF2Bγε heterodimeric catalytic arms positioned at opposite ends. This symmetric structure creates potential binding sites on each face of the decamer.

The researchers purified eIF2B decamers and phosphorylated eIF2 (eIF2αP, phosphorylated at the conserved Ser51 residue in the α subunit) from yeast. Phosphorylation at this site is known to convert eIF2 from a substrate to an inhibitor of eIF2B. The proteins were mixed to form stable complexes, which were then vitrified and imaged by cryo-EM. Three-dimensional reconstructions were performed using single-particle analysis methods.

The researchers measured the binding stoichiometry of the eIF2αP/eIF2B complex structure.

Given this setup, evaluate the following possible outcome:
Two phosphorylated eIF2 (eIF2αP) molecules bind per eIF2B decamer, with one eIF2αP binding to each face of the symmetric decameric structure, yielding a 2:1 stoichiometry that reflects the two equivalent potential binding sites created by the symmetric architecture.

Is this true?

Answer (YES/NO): YES